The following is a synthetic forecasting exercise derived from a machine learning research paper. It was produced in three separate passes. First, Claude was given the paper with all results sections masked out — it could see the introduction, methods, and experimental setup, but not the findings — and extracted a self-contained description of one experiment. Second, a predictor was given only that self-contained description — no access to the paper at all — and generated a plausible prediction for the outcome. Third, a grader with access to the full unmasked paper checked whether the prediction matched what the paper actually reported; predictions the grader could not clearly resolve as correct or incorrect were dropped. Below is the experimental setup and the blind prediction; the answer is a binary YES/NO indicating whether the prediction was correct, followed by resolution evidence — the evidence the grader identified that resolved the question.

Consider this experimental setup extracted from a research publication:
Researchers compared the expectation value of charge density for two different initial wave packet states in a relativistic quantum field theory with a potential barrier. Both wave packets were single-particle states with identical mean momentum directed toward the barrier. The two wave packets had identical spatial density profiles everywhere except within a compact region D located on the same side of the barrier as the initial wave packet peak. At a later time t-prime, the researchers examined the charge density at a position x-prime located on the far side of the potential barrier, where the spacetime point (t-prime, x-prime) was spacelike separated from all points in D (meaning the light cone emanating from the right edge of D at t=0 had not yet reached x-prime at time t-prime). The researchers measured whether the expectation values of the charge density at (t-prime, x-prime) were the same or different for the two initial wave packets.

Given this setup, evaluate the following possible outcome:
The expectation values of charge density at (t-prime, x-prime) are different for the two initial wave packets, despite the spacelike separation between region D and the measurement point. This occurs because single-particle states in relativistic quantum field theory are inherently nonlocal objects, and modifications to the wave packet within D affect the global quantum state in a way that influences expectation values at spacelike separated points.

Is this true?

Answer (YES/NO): NO